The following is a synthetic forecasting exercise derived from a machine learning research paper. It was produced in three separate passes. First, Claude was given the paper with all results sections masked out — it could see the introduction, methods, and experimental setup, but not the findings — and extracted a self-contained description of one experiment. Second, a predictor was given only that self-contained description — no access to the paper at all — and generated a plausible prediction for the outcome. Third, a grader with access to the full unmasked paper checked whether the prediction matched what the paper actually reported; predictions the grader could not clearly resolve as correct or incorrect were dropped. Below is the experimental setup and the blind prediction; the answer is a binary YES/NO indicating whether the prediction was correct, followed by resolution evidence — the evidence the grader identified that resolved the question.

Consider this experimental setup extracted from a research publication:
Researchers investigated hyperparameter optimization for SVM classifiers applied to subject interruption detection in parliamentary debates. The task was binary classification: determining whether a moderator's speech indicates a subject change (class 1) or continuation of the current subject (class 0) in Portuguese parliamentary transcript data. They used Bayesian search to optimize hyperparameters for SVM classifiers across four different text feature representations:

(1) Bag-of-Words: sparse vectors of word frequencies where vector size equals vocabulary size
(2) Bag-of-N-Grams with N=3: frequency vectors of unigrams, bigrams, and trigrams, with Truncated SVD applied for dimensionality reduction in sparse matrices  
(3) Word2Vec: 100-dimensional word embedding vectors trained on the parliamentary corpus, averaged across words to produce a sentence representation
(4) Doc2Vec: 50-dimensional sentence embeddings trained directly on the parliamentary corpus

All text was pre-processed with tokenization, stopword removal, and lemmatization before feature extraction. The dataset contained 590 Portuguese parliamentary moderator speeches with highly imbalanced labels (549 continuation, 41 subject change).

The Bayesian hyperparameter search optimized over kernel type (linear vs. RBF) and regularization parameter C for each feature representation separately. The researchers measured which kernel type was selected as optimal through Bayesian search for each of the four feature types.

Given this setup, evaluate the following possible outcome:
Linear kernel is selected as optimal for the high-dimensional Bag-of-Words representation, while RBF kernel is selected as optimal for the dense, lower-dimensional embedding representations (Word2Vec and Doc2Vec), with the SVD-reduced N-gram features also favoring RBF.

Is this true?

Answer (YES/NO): NO